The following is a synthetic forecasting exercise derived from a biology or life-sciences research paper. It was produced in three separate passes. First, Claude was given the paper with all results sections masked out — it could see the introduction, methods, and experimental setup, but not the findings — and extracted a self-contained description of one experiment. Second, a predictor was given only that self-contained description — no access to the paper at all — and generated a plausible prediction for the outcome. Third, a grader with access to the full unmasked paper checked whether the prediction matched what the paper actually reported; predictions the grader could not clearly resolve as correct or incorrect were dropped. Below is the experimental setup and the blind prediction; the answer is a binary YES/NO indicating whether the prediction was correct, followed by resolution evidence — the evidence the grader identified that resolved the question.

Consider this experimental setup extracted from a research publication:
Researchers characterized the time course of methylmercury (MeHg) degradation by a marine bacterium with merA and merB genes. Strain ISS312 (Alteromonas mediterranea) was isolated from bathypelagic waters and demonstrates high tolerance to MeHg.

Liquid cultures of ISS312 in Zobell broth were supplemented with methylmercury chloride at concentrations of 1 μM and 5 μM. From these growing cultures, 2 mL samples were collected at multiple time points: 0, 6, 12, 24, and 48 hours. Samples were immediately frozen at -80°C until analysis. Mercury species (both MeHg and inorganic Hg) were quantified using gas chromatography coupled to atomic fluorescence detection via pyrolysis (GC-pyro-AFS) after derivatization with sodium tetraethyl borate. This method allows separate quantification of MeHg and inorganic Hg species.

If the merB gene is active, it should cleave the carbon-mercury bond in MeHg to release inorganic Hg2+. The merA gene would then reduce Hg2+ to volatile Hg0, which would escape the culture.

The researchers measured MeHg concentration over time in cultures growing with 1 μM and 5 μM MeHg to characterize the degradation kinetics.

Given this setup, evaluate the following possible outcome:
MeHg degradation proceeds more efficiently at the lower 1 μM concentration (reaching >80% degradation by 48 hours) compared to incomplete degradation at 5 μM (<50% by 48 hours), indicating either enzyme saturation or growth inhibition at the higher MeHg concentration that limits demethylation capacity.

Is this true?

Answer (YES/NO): NO